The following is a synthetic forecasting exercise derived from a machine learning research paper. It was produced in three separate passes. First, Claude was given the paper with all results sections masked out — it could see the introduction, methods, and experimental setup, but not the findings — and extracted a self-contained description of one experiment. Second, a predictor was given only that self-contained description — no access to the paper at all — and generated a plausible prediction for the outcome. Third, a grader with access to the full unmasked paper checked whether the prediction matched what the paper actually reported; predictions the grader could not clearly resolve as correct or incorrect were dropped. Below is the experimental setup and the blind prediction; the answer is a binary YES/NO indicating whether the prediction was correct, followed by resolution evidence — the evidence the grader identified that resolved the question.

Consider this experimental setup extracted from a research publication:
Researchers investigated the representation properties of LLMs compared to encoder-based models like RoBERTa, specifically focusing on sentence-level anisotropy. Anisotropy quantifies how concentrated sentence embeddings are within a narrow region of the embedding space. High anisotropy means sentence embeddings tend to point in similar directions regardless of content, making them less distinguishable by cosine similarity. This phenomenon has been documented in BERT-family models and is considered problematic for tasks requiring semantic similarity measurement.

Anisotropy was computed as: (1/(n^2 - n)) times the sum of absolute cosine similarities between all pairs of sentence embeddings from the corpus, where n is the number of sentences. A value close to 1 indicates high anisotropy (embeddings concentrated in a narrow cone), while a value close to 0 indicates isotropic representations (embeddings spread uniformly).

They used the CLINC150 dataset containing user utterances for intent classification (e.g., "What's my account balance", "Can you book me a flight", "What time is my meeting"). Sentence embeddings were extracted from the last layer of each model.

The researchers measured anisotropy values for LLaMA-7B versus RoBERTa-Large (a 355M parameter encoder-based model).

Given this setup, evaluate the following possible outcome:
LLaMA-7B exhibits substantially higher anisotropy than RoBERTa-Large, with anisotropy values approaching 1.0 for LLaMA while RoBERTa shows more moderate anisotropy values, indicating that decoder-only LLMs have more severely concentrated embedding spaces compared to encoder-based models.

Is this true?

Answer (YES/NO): NO